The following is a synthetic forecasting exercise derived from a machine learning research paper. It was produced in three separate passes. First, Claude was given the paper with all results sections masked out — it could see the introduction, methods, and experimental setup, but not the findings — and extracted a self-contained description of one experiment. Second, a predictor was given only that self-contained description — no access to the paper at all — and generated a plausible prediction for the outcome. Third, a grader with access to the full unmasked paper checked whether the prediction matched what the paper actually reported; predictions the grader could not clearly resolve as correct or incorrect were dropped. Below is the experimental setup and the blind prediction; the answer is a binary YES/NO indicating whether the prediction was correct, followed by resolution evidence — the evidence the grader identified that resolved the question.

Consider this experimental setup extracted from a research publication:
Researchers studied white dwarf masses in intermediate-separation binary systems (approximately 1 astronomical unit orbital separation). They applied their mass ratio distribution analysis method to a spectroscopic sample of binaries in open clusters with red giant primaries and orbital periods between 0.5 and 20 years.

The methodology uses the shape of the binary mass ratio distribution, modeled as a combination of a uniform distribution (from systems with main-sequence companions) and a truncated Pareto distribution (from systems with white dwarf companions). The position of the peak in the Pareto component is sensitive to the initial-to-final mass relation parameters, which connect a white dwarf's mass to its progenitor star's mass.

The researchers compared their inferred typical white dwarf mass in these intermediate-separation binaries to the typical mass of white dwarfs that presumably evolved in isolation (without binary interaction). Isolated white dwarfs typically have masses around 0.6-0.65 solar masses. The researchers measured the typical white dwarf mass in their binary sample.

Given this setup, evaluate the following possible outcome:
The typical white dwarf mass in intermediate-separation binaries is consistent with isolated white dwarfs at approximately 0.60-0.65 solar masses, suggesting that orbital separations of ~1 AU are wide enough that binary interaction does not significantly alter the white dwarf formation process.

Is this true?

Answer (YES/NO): NO